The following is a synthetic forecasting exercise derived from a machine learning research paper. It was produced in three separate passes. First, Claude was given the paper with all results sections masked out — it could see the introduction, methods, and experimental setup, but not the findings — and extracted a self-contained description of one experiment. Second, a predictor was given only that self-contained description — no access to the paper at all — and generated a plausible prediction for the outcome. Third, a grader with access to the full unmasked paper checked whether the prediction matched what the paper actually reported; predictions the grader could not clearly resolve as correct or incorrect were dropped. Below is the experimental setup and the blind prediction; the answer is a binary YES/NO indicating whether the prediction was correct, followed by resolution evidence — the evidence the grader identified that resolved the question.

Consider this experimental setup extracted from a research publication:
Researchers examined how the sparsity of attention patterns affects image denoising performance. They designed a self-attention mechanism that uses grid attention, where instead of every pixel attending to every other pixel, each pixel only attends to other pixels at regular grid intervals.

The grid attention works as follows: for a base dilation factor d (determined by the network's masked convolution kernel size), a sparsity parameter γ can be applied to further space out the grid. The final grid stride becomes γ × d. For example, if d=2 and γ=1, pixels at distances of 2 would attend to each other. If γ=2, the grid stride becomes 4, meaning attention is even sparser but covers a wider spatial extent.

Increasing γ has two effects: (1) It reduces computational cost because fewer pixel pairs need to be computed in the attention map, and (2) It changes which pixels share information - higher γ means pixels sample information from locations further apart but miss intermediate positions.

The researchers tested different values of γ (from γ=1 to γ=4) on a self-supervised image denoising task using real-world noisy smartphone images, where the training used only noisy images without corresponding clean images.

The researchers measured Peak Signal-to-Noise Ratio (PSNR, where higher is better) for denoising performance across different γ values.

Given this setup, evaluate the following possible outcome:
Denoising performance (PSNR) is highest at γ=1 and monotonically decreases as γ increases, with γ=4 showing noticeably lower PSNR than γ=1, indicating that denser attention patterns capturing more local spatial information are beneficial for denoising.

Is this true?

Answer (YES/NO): NO